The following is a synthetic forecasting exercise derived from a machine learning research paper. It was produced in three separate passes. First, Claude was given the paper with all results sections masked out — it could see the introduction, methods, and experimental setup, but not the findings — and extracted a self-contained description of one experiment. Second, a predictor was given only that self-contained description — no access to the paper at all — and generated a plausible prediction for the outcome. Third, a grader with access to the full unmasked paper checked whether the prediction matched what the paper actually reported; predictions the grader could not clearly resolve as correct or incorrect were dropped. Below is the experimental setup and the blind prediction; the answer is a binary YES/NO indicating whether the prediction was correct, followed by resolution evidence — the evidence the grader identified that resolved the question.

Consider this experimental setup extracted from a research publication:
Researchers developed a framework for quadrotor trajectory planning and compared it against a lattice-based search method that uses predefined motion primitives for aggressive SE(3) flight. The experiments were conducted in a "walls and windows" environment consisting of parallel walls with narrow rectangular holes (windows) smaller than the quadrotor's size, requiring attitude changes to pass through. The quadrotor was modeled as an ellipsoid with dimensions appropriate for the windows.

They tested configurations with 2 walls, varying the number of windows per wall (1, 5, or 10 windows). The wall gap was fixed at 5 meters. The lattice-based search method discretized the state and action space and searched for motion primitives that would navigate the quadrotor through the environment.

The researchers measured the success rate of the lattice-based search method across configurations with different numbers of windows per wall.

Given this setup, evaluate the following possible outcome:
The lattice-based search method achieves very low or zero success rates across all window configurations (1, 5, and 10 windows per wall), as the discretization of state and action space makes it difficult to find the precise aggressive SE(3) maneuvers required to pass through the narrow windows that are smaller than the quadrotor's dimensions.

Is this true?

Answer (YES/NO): NO